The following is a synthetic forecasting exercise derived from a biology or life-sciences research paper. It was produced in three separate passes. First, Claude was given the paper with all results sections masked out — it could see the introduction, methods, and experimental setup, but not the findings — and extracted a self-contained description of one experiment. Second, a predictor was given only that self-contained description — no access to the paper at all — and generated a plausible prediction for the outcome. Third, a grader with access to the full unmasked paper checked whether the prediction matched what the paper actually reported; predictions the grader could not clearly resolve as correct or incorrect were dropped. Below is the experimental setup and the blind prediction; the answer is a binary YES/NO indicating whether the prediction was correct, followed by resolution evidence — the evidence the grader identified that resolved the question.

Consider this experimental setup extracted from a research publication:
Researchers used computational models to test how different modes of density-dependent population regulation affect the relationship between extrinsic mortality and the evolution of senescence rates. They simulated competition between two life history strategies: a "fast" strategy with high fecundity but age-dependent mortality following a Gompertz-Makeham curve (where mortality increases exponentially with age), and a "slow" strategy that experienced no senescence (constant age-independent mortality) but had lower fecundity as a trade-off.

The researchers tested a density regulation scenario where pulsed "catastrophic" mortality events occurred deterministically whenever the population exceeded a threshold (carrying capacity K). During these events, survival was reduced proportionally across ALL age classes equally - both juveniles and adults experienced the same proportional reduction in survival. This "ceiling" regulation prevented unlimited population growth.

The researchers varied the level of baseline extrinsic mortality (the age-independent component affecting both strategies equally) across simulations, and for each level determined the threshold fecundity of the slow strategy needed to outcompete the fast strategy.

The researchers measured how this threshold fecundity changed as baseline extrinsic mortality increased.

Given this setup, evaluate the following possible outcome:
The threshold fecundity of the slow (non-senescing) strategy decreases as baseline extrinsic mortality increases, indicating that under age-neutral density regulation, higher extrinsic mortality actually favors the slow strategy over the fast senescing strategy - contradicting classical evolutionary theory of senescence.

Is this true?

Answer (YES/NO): NO